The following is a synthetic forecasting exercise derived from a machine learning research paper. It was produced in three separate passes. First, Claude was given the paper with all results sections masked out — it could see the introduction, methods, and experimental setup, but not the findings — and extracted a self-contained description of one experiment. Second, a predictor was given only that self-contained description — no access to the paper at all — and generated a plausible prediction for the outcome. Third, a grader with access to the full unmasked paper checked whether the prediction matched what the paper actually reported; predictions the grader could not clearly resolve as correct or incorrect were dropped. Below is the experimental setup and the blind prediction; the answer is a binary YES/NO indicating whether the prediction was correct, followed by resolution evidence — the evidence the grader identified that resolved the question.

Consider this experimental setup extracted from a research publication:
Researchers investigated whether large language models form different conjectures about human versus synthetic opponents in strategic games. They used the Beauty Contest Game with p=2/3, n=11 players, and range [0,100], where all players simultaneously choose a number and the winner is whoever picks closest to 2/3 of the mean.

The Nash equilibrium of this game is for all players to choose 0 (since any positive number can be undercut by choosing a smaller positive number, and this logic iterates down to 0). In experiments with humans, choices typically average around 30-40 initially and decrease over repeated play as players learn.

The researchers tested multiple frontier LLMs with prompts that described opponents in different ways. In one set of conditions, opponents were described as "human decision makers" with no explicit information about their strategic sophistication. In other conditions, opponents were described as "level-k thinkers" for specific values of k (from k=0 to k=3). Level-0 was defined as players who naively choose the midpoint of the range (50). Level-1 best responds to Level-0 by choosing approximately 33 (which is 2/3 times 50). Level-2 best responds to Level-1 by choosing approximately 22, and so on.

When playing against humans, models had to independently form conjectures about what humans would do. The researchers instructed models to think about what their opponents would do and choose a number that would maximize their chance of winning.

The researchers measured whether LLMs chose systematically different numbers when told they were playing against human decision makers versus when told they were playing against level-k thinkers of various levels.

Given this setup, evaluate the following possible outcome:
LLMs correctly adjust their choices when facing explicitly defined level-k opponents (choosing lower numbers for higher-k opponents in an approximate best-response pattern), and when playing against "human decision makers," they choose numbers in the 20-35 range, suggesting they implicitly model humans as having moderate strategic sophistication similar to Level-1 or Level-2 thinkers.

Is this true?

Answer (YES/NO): NO